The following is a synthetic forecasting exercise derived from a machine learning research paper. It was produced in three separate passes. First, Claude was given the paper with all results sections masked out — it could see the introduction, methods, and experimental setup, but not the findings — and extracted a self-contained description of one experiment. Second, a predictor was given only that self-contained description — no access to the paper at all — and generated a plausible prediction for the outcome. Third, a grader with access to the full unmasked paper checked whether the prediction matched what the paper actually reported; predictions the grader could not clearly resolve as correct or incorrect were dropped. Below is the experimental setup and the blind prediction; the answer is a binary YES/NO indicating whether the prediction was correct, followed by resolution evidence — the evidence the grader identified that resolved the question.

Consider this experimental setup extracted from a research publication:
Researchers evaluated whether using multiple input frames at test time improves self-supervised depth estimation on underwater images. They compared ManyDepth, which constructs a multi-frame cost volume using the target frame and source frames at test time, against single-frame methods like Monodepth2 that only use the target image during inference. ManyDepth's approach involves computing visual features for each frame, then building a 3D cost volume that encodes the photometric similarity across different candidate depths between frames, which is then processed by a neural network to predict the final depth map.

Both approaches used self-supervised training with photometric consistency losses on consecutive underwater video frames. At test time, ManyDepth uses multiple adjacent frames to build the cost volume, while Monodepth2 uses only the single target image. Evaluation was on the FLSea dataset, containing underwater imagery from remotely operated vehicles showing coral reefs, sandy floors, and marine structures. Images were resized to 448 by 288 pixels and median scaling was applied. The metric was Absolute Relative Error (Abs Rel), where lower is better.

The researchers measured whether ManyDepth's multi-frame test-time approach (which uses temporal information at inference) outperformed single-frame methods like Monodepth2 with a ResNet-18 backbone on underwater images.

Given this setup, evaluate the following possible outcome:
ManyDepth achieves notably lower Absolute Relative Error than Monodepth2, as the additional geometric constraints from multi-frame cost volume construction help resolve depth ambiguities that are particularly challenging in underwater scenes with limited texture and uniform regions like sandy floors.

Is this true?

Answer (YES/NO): NO